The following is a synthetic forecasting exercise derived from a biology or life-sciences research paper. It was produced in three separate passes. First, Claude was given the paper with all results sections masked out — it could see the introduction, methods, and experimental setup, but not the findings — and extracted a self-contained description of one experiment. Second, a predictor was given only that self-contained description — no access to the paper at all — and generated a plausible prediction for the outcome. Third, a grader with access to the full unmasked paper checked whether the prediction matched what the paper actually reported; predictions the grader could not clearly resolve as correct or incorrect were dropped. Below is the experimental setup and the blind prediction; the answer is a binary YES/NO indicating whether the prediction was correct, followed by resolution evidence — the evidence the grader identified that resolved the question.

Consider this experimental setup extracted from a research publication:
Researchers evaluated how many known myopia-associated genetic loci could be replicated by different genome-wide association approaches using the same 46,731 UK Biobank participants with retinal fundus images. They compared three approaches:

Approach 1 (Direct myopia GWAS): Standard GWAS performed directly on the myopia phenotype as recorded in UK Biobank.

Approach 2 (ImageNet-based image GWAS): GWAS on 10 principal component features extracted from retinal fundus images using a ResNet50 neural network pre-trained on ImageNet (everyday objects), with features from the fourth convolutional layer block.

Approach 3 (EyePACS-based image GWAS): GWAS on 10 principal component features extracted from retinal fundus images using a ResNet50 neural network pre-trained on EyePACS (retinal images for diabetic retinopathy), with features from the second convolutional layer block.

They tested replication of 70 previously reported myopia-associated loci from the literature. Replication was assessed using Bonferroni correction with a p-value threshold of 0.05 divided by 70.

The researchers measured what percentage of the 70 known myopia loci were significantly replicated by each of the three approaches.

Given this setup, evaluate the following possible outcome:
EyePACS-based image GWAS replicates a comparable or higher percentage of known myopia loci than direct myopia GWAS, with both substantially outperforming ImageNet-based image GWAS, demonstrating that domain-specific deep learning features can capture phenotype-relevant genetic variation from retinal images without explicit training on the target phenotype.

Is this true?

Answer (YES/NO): NO